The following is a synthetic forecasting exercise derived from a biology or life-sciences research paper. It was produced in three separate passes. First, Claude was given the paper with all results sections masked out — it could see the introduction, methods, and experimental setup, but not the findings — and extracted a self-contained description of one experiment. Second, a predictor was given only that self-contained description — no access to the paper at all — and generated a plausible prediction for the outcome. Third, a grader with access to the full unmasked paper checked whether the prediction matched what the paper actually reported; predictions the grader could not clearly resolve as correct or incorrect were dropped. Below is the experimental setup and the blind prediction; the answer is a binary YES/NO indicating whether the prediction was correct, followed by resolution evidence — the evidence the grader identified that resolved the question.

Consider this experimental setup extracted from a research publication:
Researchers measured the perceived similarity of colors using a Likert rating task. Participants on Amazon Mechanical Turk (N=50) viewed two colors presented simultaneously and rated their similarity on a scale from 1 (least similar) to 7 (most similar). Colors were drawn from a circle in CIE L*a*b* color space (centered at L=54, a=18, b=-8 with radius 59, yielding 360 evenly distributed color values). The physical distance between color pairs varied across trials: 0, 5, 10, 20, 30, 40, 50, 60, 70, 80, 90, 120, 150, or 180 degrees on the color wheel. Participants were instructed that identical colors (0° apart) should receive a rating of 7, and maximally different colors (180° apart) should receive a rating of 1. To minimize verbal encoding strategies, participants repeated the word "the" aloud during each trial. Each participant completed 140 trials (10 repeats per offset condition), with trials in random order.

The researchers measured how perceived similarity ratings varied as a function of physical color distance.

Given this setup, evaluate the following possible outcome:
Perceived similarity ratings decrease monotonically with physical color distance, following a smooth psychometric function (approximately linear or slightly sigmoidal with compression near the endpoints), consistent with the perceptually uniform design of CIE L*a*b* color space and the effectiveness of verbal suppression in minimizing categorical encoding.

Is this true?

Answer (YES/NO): NO